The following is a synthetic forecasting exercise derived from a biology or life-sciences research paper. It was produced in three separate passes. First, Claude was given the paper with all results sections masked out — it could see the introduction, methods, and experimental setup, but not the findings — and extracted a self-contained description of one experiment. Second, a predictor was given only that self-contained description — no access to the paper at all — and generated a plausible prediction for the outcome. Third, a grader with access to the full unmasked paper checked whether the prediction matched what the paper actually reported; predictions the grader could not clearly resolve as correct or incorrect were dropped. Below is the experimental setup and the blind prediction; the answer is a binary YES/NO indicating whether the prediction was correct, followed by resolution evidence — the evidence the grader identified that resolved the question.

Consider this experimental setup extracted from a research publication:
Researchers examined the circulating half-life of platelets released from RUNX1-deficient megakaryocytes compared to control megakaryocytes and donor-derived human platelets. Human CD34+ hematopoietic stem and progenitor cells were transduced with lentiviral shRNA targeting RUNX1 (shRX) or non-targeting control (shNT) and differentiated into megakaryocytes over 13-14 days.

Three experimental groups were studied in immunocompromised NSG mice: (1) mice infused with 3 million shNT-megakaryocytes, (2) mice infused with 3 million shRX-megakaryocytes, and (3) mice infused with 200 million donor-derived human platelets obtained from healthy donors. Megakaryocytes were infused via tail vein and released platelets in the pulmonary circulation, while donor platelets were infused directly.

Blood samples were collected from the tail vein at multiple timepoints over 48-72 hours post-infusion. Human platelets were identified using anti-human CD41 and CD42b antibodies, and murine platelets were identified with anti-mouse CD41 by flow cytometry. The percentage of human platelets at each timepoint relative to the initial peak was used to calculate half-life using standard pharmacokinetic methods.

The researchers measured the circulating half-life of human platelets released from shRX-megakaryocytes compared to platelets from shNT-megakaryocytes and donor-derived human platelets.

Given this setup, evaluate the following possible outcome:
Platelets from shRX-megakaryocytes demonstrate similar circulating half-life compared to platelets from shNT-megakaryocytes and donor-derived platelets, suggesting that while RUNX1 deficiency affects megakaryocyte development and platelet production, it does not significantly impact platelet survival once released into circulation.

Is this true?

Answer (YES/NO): NO